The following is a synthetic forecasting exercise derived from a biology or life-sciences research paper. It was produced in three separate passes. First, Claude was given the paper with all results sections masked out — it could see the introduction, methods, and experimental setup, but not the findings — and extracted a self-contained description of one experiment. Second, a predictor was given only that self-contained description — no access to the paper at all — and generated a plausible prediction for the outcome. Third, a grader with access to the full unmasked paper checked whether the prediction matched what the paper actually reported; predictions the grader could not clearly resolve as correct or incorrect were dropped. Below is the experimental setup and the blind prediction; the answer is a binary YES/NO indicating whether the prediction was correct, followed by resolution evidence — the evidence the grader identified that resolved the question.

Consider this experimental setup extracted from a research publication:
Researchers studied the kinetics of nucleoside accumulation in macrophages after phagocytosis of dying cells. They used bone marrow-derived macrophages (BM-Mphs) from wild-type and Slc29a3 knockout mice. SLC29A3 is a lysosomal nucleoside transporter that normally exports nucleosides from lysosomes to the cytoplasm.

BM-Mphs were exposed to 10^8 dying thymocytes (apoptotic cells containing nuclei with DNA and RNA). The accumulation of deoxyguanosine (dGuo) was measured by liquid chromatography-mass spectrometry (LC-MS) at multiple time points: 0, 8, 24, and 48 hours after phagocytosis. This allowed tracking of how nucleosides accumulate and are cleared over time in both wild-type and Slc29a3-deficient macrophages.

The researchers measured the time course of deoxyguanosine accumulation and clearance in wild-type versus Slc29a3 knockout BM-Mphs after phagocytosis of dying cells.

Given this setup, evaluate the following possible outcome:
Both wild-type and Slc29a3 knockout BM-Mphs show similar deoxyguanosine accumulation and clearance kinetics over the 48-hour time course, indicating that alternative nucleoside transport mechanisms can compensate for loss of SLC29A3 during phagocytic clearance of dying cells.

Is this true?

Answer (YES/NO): NO